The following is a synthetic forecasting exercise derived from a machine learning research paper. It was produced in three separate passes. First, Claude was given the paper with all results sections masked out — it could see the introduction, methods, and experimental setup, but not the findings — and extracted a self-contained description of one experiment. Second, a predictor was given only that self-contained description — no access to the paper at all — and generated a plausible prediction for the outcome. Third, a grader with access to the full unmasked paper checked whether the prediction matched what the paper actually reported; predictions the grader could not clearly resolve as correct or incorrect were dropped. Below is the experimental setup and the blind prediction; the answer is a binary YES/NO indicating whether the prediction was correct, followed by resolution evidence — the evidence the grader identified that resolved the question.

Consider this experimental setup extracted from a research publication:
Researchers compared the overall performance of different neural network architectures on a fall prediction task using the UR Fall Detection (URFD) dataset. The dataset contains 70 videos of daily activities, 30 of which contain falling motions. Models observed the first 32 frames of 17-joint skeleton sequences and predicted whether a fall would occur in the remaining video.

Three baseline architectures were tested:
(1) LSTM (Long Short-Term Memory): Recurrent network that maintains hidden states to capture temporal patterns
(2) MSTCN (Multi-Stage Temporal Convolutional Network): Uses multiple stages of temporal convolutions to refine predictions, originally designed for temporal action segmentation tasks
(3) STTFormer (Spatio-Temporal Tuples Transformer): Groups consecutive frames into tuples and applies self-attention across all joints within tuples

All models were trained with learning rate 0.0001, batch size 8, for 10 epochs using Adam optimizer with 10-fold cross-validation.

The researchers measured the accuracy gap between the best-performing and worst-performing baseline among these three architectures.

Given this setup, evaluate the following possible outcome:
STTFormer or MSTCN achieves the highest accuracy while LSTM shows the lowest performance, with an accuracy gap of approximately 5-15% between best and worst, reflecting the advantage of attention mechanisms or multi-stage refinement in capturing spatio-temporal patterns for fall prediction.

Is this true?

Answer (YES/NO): NO